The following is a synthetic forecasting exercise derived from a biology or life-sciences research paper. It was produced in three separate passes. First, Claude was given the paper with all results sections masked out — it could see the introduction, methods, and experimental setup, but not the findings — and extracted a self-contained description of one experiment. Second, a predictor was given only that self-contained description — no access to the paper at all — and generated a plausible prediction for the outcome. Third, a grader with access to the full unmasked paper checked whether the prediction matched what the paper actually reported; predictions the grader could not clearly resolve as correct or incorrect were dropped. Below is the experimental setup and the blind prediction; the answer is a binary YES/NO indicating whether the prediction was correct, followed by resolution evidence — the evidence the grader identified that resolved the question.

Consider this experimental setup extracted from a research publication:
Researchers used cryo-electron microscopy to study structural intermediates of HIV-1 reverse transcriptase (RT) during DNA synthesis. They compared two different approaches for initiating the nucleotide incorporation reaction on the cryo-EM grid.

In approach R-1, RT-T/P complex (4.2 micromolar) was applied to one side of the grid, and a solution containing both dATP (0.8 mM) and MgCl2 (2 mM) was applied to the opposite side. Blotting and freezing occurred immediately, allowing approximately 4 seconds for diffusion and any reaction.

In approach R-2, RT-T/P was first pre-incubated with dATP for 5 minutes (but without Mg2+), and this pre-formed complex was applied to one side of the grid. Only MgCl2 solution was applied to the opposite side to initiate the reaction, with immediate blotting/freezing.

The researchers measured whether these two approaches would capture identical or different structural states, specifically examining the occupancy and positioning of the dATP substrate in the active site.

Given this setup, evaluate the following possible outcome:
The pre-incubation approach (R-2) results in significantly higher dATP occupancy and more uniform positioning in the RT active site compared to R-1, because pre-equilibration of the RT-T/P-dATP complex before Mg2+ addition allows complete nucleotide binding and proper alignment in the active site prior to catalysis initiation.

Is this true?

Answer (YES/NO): NO